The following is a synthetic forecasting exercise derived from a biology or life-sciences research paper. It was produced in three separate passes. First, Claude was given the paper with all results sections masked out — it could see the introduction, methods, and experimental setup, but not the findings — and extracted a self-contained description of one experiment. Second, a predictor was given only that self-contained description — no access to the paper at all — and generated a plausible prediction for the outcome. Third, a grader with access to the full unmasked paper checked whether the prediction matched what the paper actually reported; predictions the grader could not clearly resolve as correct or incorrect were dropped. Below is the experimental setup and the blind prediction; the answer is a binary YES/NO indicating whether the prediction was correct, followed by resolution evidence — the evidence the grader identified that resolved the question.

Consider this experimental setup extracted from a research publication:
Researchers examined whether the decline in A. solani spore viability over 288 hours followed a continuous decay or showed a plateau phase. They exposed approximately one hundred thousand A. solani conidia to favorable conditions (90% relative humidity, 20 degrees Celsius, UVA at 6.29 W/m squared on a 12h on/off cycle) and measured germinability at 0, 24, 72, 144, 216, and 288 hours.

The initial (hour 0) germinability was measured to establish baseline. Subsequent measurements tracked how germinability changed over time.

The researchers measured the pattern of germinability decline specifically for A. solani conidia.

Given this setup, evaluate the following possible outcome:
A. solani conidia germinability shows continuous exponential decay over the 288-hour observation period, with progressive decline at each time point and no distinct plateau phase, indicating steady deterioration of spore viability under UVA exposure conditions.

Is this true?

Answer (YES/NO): NO